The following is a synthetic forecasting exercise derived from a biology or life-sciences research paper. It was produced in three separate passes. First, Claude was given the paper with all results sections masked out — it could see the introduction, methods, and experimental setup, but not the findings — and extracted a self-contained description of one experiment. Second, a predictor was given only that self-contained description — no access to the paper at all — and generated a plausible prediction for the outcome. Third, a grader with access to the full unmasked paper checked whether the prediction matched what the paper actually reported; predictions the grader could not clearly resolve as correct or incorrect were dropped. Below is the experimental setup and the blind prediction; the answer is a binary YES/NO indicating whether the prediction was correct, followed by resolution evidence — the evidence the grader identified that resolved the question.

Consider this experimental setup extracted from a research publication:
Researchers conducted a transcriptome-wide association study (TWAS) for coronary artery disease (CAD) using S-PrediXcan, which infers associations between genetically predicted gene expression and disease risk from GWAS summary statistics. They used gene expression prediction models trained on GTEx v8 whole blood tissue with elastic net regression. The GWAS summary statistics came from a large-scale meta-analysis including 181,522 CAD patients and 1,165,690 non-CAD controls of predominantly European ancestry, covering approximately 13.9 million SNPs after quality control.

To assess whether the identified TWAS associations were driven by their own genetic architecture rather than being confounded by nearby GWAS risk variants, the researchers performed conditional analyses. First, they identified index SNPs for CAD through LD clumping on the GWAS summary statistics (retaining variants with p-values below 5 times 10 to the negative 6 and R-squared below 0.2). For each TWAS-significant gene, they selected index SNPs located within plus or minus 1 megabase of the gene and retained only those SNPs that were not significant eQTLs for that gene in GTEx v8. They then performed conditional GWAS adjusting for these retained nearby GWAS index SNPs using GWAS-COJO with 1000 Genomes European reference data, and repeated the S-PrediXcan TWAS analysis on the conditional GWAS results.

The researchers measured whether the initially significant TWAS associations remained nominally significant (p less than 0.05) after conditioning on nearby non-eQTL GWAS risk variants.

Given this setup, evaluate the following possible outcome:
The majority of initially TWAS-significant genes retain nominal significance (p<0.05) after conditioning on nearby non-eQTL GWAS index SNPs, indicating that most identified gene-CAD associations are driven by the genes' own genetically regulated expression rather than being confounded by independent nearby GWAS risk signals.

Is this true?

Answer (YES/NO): YES